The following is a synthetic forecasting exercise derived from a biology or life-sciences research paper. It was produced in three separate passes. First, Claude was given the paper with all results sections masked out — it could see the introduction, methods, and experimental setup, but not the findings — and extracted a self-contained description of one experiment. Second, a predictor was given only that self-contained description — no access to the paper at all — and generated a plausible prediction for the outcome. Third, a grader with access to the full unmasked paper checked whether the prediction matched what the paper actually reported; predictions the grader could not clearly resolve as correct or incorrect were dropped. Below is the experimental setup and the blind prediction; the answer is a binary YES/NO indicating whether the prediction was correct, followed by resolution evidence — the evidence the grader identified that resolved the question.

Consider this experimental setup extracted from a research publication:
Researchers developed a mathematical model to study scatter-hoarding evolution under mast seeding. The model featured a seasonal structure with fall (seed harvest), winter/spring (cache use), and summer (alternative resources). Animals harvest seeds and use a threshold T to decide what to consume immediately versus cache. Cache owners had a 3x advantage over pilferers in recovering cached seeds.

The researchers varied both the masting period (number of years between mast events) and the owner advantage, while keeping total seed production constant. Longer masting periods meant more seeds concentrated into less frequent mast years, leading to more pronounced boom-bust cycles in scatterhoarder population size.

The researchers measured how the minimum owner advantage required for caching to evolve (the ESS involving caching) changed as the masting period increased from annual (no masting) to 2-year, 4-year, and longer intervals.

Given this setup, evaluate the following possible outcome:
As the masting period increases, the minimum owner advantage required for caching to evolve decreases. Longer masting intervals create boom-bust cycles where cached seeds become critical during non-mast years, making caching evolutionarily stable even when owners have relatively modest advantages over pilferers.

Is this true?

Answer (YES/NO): YES